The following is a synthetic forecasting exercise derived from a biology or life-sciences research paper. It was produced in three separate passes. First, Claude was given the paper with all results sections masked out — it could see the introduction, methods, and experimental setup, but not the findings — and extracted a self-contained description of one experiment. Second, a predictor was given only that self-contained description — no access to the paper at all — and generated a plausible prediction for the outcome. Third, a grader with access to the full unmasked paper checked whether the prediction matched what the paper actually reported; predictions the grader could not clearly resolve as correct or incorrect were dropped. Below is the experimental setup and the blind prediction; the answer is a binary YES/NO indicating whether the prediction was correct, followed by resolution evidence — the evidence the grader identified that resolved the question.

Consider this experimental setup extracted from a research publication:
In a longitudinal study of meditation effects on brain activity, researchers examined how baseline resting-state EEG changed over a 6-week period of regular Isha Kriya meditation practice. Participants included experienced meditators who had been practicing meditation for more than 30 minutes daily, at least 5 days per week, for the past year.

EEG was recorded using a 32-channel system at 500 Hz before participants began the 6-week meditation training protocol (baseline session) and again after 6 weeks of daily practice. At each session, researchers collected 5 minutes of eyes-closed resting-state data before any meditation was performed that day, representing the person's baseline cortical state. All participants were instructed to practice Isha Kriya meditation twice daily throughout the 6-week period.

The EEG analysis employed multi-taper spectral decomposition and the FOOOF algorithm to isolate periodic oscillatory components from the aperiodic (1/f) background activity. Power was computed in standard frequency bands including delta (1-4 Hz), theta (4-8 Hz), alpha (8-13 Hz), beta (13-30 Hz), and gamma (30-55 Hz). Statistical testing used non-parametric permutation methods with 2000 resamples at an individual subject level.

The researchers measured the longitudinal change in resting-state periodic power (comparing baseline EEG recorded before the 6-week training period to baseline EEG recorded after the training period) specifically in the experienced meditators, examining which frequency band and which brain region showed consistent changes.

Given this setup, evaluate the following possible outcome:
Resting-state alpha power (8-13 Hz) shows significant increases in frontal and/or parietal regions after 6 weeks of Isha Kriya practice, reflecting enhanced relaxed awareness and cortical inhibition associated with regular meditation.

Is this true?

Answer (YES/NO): NO